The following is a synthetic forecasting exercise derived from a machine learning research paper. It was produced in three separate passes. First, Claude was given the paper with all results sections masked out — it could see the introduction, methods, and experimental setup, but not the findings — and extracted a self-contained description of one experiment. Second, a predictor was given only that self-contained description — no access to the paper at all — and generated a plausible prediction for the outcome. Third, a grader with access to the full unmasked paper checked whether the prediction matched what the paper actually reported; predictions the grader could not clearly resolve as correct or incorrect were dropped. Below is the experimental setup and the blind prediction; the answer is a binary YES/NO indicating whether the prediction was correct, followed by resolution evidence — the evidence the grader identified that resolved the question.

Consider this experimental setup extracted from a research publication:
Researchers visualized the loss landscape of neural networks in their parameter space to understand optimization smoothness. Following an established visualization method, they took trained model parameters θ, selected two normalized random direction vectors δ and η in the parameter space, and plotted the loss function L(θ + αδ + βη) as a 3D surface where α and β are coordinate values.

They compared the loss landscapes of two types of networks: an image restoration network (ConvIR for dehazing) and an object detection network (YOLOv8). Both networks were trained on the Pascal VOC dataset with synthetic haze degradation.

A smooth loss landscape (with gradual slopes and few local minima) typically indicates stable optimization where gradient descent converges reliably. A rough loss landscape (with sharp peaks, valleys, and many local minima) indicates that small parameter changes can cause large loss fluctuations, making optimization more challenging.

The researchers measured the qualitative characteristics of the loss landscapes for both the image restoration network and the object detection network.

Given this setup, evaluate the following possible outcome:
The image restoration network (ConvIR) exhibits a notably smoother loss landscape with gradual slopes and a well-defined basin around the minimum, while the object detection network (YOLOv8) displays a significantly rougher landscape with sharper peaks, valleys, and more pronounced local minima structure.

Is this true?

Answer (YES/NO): YES